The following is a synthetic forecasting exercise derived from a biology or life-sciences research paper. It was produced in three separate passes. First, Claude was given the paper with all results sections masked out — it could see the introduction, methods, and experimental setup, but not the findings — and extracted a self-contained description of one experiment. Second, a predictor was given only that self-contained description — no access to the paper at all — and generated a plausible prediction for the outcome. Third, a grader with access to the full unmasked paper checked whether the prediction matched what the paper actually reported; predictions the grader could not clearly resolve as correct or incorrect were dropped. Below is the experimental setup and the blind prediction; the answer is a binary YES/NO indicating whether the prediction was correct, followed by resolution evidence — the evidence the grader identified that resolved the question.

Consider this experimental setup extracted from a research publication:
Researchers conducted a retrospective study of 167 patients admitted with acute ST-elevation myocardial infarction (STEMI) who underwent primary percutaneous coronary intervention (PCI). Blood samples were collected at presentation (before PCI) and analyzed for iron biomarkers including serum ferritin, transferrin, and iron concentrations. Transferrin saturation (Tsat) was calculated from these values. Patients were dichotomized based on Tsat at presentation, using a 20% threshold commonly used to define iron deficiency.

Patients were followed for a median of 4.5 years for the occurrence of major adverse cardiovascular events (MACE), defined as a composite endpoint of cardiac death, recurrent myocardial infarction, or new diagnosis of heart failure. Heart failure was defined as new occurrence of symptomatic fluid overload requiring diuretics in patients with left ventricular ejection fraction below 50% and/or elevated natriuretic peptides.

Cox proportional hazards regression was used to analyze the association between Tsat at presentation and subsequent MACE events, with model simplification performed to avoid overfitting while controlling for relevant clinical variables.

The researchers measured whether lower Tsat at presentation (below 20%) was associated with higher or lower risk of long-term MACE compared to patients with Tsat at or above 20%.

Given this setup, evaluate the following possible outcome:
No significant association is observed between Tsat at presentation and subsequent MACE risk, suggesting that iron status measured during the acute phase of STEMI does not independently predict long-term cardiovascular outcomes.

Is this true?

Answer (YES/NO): NO